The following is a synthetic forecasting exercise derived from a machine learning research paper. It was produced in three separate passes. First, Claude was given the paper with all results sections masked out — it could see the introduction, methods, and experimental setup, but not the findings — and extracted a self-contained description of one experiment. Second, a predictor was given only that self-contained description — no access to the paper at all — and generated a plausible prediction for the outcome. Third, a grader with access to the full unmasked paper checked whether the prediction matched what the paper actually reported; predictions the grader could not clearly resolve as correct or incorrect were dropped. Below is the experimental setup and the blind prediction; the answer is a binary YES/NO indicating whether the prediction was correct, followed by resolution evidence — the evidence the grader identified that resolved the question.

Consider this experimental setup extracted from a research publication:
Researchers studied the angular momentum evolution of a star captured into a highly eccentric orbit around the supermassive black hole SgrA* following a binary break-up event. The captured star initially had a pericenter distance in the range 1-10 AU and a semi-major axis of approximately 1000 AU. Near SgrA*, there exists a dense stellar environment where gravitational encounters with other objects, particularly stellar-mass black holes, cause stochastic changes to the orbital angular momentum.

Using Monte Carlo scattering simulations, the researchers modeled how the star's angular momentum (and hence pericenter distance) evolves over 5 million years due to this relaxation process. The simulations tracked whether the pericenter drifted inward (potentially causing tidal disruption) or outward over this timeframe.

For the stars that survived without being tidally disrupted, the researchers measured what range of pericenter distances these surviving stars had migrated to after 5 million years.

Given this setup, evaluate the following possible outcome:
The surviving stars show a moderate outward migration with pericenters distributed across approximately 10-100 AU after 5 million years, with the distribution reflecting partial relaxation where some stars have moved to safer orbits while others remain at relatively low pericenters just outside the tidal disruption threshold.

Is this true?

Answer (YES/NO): YES